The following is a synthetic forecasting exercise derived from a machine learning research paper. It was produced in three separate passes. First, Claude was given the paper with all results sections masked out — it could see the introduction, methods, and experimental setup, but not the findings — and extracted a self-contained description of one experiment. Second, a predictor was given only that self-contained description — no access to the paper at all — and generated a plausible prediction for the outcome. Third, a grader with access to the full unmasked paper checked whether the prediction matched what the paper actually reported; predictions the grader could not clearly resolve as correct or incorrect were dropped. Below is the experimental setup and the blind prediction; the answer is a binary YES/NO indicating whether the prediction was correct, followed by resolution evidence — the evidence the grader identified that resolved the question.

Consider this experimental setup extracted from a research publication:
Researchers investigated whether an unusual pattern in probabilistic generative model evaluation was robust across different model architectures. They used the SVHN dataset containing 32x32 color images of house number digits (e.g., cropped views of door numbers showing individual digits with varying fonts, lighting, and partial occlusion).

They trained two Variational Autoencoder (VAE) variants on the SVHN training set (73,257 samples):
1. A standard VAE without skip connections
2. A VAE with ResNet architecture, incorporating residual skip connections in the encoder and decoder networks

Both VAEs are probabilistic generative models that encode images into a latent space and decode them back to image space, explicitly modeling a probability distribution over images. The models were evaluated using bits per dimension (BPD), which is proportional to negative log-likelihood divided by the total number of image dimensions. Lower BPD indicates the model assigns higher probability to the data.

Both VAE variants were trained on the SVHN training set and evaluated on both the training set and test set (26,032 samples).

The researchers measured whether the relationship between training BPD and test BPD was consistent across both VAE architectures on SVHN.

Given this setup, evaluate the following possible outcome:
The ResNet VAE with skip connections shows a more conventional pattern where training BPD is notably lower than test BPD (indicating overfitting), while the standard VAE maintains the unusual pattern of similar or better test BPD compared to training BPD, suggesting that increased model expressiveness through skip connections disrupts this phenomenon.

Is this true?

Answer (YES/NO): NO